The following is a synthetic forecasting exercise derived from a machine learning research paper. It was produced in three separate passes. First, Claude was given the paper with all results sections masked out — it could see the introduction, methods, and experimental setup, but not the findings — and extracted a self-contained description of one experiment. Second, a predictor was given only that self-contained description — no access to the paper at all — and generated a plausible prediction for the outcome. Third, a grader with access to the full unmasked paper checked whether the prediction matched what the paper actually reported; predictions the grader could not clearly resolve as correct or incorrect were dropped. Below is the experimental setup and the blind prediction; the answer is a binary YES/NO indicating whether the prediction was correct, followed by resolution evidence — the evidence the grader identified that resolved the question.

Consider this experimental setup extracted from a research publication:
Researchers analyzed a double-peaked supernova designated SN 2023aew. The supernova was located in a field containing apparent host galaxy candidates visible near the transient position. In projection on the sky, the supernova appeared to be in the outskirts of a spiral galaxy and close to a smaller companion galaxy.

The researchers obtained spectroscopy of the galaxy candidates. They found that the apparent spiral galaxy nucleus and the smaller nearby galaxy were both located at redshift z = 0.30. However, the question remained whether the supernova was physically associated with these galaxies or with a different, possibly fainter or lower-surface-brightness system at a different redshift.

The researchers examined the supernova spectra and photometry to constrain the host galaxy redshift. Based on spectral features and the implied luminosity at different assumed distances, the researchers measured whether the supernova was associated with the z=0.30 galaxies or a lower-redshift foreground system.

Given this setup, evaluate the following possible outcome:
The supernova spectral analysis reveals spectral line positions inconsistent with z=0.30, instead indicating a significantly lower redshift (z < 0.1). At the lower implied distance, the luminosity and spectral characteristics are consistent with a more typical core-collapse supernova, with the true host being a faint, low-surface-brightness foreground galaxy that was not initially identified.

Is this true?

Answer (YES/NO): NO